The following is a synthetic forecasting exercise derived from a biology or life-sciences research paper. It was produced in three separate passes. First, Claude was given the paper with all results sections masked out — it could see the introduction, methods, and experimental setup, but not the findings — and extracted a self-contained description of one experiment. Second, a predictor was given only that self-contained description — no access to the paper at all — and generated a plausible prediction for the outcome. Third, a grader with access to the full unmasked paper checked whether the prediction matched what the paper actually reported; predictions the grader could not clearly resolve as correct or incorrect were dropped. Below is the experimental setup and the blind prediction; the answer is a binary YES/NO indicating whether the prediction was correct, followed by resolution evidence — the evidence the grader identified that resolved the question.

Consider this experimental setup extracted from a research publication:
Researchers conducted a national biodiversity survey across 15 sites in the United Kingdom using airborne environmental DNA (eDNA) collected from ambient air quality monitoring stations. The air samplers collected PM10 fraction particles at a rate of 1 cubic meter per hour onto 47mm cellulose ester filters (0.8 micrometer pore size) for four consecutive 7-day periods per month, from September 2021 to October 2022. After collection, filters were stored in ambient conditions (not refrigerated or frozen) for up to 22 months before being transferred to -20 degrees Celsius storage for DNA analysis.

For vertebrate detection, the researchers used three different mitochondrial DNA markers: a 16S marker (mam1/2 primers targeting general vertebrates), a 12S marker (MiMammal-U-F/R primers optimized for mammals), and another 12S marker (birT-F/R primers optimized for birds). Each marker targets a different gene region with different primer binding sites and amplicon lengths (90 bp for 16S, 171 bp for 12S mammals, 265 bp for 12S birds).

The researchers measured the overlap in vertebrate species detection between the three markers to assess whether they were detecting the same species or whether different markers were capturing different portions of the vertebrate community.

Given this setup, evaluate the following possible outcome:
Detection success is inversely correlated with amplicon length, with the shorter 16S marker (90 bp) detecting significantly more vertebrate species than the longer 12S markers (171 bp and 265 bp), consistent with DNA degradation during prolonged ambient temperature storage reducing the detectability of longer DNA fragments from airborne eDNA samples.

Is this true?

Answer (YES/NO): NO